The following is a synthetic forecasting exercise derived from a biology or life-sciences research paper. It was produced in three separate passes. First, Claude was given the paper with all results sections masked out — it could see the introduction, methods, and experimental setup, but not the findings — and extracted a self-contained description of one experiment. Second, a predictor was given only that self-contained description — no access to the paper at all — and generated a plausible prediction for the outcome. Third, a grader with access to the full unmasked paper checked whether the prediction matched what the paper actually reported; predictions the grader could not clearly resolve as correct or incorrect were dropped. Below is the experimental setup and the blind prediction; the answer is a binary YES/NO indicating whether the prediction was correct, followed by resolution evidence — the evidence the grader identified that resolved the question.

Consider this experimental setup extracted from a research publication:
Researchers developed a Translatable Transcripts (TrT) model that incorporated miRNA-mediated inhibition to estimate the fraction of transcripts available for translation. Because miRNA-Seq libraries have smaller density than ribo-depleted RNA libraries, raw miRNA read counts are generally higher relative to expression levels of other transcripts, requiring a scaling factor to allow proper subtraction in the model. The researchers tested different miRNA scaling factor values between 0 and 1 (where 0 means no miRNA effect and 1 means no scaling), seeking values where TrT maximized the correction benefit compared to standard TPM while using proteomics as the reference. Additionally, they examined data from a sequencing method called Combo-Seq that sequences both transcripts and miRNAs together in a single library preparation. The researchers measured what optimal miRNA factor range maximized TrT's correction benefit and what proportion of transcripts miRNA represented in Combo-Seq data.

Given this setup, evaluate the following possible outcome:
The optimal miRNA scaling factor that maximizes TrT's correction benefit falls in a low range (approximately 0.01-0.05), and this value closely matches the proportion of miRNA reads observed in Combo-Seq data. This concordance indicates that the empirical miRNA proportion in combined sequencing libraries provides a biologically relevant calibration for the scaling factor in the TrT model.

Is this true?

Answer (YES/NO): NO